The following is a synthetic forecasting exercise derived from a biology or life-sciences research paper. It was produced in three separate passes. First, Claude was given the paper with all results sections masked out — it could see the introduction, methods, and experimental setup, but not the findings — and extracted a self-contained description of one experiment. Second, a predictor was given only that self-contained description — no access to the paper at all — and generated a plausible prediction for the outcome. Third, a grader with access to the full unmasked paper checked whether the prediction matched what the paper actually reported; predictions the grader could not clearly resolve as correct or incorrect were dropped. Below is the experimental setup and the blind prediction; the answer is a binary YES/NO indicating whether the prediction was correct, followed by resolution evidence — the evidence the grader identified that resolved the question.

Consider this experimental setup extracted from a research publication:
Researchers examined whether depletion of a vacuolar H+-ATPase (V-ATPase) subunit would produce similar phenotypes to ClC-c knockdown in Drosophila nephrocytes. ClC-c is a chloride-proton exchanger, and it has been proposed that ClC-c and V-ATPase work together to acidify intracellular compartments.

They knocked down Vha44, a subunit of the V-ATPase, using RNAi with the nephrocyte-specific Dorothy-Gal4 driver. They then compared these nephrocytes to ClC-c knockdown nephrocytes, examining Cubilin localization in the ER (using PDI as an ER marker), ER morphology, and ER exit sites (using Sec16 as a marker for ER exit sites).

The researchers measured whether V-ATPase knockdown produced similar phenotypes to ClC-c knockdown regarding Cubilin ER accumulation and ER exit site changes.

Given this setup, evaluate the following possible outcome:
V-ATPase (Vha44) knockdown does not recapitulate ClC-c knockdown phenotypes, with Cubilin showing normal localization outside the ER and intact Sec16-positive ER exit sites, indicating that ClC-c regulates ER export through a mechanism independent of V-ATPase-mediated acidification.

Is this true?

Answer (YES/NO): NO